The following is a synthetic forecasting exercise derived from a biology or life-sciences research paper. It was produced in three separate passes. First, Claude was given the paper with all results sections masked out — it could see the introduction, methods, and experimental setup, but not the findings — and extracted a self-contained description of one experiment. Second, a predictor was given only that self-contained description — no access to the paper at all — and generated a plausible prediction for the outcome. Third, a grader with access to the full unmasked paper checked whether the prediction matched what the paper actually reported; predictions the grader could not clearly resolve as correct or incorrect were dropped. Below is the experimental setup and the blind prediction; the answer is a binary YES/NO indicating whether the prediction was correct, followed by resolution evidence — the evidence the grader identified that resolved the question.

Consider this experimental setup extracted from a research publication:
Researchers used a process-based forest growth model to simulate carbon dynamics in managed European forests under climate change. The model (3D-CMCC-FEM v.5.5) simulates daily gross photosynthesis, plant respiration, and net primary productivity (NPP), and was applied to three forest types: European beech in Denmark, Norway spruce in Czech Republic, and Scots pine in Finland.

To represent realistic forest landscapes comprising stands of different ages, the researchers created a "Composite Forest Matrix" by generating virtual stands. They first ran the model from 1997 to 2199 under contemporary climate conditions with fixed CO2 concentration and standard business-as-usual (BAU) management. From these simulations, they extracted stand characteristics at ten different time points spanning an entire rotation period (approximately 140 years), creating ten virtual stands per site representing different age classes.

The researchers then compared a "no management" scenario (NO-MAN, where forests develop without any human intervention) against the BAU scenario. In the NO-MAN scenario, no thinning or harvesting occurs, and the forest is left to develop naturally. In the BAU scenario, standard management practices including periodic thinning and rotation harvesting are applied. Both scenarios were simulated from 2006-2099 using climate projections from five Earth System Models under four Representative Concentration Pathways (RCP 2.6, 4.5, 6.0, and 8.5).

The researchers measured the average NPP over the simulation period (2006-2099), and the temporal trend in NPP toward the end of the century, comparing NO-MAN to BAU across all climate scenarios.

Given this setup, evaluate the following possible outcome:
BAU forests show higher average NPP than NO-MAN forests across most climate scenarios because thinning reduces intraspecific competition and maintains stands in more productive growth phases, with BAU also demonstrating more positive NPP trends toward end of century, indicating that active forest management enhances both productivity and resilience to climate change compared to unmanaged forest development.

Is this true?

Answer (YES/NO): YES